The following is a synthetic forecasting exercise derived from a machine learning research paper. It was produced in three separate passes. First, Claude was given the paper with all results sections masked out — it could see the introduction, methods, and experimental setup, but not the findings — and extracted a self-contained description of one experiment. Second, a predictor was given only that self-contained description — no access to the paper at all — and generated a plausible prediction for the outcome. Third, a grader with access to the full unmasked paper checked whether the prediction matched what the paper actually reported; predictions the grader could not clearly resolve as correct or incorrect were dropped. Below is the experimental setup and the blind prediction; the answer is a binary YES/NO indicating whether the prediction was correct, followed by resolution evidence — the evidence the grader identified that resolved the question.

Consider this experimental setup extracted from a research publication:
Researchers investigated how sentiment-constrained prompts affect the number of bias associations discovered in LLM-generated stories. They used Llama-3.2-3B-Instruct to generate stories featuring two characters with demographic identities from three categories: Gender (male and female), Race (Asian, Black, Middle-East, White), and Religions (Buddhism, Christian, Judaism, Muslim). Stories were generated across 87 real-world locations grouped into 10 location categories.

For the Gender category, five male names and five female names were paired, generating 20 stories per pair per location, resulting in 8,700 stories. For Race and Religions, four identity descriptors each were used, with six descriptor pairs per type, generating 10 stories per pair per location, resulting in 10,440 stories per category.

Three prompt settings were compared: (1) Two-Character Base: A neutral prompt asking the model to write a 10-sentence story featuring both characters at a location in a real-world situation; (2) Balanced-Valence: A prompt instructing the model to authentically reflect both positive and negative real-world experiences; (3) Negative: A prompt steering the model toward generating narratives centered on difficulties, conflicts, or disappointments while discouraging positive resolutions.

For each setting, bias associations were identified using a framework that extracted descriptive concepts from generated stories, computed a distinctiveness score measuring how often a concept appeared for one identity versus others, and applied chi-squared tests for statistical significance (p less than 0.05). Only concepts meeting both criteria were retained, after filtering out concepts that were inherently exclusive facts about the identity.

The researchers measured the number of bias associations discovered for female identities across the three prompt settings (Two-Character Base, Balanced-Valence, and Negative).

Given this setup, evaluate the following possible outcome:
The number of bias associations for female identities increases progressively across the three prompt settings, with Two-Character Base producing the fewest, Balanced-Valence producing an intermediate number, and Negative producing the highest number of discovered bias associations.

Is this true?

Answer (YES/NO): YES